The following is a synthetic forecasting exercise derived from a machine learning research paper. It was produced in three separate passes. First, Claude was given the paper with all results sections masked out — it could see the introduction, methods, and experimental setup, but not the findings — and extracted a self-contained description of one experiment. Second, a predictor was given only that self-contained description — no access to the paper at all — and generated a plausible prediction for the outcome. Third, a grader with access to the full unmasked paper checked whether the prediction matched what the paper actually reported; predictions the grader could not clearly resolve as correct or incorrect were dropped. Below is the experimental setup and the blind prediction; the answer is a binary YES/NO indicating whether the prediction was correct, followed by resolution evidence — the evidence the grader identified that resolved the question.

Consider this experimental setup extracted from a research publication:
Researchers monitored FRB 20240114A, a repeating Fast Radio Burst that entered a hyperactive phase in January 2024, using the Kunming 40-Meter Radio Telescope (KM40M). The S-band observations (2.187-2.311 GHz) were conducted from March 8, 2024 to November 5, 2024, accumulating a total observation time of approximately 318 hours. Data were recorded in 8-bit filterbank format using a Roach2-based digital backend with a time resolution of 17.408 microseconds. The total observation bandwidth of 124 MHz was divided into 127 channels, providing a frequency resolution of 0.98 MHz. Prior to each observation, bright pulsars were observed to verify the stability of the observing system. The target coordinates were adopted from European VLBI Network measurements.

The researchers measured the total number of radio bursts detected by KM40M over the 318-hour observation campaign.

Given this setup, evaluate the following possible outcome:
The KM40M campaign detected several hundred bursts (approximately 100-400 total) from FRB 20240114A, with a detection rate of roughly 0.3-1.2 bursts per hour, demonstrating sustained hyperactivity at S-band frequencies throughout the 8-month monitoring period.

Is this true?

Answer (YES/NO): NO